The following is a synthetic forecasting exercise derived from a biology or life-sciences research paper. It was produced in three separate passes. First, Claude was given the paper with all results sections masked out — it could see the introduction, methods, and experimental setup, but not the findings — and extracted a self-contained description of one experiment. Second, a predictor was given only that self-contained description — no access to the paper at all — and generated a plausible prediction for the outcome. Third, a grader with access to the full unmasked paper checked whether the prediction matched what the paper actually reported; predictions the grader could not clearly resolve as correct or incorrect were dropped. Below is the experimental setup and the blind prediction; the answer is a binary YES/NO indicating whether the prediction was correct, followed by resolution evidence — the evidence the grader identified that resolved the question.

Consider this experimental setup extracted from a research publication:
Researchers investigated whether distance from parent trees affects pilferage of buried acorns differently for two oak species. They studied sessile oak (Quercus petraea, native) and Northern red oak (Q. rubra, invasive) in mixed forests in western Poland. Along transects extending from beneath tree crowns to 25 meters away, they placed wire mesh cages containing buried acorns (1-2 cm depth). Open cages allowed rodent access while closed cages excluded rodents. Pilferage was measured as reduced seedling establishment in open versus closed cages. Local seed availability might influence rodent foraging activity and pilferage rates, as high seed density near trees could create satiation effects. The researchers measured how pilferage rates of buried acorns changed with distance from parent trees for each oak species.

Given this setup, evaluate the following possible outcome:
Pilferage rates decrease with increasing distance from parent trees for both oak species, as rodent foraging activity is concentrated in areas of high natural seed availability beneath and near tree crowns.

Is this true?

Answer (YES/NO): NO